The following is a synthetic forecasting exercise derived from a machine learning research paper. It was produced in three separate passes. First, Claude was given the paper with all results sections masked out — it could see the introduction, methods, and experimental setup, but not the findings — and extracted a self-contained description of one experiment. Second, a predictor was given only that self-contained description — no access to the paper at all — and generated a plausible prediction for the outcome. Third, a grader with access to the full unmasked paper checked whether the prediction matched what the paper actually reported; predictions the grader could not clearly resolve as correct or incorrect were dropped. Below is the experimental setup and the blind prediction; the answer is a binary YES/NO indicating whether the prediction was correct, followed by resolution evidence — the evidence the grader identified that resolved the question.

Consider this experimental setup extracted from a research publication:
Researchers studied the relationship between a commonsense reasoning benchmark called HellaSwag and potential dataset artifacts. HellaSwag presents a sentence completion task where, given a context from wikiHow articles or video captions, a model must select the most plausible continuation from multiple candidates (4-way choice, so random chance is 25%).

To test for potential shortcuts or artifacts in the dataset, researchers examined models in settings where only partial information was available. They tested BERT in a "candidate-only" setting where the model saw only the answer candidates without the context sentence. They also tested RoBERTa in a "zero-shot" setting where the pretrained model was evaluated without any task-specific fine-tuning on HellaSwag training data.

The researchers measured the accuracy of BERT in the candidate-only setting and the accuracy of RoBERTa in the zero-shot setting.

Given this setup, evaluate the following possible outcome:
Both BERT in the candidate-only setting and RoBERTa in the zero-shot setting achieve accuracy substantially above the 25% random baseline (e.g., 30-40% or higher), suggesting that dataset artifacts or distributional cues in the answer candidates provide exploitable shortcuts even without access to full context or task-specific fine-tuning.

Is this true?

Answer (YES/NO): YES